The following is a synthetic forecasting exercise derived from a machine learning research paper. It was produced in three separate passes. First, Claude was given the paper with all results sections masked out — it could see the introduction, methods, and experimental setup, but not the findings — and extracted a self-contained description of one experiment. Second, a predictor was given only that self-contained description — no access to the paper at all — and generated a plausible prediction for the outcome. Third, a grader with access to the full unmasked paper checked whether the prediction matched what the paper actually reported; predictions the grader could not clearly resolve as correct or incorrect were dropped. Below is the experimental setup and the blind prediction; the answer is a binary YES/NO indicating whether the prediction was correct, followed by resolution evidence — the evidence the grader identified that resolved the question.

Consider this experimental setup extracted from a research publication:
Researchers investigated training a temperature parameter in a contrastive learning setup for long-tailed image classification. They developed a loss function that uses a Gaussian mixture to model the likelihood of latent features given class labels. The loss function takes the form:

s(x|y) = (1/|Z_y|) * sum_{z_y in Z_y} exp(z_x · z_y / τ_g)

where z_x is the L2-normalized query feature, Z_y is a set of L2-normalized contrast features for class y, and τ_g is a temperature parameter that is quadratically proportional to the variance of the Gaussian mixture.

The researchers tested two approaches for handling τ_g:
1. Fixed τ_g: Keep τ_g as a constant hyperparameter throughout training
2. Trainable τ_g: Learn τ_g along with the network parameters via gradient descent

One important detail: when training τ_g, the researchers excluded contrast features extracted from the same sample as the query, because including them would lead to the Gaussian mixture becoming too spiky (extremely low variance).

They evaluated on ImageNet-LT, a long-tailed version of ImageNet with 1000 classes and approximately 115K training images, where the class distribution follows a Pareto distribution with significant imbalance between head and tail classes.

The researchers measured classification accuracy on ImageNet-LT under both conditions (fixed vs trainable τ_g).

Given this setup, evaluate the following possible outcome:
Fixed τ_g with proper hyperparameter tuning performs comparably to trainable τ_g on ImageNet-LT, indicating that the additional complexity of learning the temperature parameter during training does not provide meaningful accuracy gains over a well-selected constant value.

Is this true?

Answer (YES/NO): YES